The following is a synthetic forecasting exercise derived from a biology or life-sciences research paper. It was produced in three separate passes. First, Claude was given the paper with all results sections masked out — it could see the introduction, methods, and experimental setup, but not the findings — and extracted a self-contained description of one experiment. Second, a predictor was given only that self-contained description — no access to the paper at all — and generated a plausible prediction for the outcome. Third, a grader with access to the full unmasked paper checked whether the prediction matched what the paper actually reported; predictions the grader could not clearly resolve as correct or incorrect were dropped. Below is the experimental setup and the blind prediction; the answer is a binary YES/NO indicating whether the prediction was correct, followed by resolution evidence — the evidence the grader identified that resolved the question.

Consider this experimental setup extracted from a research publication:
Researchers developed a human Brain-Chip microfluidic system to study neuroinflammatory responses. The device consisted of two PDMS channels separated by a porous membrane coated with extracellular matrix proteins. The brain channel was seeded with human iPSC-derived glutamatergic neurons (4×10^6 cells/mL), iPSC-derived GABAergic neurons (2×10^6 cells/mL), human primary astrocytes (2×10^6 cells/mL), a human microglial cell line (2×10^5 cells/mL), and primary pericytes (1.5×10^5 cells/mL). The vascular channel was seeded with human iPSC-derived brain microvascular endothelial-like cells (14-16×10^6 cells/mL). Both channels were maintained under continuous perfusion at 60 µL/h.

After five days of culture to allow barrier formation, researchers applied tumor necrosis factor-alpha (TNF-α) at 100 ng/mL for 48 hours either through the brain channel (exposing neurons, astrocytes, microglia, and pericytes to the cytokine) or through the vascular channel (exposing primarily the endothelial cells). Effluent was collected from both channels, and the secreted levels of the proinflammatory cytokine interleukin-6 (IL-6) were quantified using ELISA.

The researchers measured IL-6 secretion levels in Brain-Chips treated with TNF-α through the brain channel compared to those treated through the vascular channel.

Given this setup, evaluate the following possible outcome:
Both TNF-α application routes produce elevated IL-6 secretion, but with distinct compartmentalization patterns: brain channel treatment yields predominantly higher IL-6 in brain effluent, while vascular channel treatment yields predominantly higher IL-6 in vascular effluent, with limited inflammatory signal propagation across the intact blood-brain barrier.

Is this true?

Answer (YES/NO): NO